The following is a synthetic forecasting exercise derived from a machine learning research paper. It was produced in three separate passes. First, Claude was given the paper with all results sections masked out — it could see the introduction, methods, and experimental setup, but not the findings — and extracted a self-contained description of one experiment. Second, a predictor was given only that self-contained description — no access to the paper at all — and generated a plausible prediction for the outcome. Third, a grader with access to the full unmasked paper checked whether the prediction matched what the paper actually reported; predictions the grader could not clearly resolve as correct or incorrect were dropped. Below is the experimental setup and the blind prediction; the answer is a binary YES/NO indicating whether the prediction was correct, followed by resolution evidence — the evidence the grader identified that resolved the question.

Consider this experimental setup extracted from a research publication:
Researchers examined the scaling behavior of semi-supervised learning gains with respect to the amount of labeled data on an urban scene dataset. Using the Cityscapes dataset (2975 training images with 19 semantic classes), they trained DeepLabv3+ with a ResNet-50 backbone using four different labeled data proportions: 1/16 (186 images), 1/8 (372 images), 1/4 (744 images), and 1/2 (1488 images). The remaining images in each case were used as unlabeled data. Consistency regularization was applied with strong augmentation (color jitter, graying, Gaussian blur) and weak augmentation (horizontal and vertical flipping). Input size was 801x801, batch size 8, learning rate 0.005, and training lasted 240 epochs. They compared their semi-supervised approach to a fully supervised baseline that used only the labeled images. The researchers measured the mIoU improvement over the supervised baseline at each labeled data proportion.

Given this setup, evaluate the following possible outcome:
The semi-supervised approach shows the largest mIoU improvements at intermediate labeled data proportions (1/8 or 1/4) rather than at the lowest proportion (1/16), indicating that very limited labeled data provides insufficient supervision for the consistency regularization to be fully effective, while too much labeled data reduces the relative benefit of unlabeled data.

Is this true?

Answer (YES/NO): NO